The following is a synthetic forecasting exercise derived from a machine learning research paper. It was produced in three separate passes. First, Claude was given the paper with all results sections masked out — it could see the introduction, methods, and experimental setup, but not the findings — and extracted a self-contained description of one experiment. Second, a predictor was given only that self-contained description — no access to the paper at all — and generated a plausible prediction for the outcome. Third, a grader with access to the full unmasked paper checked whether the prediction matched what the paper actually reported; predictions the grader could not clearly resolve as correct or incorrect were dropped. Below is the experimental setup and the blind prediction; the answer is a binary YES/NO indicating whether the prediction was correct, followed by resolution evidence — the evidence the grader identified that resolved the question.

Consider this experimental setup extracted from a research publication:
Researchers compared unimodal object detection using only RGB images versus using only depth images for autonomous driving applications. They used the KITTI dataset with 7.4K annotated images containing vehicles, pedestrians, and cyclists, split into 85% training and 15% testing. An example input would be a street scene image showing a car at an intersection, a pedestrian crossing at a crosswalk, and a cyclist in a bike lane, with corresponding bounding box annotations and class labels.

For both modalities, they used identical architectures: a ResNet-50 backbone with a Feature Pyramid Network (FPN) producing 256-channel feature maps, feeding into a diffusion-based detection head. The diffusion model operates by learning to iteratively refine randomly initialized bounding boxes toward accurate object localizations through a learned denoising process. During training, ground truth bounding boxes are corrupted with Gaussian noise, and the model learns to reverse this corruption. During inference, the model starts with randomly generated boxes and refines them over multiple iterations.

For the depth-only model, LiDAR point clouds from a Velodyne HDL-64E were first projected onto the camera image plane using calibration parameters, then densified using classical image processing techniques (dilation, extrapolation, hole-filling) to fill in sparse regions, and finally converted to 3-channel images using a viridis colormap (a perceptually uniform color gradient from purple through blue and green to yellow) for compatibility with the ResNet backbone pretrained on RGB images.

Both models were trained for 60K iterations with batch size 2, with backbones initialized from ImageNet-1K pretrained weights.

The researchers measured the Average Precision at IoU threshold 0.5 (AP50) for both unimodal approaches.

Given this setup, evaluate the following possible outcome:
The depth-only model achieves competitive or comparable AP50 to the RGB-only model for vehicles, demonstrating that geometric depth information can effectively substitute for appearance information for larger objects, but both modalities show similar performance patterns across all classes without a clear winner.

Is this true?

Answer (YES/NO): NO